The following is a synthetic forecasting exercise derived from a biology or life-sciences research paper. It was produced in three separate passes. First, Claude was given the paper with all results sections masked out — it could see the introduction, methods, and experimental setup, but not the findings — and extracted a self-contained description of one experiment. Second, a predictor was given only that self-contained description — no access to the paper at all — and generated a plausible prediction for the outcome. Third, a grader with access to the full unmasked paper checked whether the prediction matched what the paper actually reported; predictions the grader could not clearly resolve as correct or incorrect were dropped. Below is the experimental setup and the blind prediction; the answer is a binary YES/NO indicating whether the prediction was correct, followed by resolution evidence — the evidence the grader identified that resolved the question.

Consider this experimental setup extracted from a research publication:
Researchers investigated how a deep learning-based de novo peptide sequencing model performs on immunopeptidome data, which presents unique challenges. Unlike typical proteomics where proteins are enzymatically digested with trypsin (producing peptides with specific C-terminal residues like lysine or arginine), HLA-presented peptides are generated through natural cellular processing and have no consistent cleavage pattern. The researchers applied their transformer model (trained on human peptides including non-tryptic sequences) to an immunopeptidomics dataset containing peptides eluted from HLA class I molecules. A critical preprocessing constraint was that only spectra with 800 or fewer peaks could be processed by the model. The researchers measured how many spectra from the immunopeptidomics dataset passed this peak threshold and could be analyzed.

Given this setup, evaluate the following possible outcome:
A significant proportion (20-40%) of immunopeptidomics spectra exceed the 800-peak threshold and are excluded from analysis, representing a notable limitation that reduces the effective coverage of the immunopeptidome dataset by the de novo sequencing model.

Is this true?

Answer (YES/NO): NO